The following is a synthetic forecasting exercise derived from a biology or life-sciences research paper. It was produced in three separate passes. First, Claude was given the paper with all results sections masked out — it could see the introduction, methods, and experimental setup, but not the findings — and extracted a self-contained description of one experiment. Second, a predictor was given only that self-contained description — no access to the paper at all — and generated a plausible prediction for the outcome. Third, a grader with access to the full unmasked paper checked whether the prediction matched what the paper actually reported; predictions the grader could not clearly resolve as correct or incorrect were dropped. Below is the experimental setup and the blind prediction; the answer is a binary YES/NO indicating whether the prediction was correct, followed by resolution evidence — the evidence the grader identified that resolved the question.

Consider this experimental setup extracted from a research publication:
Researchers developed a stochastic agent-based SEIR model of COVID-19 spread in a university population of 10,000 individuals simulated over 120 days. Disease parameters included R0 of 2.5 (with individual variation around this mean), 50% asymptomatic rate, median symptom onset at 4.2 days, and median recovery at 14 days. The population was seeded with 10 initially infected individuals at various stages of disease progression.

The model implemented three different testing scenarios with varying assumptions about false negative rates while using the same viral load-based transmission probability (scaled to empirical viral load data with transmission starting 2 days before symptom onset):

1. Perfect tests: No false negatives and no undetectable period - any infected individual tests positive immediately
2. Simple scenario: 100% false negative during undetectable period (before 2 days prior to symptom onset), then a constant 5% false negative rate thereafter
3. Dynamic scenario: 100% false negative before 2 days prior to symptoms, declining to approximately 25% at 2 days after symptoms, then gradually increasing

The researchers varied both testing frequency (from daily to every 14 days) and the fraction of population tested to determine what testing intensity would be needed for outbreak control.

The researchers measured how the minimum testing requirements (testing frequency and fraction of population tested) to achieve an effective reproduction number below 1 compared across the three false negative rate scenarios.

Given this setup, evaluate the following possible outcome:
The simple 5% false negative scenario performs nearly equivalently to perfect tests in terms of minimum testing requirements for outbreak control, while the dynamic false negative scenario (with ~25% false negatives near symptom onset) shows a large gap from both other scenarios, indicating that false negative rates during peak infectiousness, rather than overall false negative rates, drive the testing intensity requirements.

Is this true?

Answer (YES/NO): NO